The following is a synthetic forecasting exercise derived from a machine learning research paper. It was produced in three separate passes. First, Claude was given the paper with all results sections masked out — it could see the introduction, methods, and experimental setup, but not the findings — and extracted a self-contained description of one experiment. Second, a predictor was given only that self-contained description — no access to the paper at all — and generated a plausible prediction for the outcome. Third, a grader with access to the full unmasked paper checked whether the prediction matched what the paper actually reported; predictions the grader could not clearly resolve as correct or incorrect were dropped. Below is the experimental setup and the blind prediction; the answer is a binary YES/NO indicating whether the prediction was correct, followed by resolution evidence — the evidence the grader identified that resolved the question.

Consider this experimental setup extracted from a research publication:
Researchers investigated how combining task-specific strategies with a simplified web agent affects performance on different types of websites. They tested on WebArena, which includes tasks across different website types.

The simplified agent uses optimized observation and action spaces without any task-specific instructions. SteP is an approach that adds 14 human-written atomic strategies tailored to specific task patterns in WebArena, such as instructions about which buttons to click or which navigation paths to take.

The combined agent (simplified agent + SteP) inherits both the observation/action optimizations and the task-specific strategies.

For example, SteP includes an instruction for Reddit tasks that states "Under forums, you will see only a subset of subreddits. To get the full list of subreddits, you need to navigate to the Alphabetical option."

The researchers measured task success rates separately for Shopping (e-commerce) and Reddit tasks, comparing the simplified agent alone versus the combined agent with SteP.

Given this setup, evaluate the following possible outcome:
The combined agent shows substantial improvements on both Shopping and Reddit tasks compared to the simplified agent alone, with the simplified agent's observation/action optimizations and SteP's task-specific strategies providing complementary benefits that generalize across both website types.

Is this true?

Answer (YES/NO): NO